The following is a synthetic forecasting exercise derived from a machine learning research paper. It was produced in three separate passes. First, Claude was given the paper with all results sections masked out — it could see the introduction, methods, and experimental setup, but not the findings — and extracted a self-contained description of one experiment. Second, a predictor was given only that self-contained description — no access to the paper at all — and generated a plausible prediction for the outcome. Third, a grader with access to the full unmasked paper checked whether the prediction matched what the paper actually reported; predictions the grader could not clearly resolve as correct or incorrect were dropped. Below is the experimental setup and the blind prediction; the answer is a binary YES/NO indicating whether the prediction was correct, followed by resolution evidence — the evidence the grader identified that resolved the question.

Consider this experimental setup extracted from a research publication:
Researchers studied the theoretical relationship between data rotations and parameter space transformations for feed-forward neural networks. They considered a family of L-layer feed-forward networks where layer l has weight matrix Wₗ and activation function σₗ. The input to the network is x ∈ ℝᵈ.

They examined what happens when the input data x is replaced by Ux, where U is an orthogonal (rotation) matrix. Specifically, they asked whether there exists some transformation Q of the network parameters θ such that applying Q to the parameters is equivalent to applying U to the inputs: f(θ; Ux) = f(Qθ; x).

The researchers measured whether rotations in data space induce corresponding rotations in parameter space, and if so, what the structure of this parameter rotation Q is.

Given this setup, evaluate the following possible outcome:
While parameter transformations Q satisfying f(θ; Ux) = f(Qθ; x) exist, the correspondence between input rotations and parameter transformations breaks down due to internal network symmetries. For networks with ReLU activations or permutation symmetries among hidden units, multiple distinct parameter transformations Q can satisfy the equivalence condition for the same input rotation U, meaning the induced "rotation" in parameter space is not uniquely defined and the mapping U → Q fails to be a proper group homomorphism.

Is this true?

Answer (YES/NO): NO